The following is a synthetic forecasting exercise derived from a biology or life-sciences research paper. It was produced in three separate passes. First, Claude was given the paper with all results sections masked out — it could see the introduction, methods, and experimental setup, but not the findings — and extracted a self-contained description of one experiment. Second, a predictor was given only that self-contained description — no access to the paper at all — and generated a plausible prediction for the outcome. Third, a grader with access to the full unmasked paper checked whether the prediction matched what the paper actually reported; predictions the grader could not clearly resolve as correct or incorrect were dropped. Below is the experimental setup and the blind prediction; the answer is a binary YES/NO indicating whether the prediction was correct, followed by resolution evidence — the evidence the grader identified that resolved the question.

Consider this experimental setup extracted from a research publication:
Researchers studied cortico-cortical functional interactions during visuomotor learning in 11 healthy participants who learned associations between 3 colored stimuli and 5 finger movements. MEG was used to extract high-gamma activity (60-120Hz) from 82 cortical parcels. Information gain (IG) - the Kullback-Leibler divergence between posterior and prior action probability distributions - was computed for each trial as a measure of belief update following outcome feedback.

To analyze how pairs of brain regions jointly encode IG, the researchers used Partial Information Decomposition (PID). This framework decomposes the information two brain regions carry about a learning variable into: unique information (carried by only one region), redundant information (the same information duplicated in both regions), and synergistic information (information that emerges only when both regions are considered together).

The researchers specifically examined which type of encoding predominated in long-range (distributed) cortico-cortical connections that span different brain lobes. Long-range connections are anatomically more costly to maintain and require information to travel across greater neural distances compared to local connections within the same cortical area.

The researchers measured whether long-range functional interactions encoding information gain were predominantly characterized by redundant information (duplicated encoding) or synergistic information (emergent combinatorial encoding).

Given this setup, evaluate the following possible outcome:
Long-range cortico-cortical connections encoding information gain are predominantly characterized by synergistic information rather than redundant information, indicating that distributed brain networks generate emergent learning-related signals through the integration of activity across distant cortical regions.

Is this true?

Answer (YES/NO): YES